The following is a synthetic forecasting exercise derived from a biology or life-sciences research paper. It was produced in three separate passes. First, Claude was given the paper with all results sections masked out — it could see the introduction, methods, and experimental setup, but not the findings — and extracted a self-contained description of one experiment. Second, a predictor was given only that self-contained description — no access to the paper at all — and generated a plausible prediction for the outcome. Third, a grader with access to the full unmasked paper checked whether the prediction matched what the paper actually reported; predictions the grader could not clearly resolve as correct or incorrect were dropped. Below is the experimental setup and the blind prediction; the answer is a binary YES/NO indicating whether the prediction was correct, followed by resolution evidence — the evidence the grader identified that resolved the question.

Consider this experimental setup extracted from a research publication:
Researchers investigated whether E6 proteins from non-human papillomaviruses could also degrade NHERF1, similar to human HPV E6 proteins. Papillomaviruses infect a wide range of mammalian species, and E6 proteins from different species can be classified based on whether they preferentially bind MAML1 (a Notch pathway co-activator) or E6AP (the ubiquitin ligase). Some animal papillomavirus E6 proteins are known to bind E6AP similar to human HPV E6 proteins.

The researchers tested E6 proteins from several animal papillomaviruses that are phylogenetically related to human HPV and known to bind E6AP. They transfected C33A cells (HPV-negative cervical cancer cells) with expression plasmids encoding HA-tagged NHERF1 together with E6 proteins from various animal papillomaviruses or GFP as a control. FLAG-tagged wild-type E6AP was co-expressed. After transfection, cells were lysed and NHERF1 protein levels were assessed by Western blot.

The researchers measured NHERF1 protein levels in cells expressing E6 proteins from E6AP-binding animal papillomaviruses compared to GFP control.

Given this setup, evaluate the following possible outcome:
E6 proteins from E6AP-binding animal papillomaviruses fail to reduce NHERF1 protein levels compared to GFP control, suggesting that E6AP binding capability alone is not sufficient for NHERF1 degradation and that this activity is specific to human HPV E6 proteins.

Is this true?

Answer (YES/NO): NO